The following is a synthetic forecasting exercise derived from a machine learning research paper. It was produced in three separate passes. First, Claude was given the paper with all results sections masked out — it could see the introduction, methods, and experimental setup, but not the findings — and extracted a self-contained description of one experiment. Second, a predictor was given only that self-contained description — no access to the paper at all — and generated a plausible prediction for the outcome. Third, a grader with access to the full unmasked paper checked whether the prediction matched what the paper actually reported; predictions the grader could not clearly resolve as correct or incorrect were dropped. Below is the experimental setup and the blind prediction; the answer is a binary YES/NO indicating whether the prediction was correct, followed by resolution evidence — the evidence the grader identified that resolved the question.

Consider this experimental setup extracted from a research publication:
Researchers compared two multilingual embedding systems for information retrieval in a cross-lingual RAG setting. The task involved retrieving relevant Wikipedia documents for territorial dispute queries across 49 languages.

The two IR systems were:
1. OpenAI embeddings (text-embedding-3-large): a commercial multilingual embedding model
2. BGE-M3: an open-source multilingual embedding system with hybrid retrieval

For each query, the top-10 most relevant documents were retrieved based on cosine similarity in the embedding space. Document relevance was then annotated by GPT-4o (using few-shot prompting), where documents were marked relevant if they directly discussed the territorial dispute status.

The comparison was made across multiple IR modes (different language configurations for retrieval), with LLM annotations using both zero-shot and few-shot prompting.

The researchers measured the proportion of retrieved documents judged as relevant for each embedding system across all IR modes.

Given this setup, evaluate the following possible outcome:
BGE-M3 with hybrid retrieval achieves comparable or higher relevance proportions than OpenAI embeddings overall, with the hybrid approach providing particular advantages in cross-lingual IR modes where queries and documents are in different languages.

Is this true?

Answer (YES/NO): NO